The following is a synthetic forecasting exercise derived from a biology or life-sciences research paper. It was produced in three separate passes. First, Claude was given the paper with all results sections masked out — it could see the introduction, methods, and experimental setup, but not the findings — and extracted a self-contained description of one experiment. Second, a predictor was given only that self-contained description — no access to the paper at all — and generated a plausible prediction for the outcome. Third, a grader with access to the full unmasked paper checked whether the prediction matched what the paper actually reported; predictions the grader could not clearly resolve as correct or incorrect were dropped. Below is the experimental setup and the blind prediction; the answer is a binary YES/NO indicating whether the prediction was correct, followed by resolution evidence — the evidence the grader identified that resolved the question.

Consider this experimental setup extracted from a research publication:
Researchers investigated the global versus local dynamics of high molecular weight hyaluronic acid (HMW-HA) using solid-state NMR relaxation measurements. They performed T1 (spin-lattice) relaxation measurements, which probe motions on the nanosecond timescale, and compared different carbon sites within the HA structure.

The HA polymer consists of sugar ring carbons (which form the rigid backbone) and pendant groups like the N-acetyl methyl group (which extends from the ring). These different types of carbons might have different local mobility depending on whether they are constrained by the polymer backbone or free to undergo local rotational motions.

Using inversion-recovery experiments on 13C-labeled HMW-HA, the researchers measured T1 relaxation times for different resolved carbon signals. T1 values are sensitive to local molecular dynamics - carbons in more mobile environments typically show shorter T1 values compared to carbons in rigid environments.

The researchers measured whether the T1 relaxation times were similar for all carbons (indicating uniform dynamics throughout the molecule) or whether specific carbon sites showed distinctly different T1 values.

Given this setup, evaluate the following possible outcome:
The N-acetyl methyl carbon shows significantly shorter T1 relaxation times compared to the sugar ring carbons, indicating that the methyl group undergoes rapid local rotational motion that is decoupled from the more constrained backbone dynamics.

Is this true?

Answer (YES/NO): NO